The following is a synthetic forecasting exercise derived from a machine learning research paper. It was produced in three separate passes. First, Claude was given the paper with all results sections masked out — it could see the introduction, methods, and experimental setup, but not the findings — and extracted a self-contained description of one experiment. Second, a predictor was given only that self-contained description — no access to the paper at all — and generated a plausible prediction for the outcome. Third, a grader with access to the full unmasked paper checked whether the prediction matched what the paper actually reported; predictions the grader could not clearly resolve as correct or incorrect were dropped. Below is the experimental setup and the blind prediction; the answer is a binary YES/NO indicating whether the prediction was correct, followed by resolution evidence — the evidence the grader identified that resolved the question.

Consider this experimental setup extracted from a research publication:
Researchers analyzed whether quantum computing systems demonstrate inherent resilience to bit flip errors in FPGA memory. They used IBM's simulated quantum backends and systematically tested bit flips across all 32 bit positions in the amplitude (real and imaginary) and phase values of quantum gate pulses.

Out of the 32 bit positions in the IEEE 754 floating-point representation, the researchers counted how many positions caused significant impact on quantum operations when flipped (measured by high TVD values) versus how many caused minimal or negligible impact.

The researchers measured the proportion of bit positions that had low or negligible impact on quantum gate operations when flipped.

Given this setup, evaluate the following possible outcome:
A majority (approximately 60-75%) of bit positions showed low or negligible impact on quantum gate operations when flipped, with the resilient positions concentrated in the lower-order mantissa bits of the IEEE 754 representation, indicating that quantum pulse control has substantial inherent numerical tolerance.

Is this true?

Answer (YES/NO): NO